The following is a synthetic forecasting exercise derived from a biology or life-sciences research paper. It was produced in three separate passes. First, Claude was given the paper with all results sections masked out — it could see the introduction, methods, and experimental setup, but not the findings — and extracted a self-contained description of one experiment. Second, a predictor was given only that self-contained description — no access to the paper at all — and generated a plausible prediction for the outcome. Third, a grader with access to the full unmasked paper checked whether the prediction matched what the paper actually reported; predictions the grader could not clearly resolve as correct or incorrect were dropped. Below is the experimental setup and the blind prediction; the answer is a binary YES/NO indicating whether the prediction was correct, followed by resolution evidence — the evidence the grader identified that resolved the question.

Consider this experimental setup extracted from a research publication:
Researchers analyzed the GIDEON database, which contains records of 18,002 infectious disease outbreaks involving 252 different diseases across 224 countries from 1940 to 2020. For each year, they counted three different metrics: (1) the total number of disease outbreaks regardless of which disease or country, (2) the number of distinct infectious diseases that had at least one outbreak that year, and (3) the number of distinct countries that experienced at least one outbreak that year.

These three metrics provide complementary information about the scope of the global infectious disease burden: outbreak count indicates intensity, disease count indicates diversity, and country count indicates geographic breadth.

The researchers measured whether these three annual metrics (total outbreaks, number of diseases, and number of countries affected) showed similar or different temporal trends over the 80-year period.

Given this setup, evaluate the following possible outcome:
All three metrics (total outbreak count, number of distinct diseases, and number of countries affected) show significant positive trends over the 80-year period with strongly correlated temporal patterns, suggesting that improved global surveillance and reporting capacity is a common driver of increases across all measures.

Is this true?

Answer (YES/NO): NO